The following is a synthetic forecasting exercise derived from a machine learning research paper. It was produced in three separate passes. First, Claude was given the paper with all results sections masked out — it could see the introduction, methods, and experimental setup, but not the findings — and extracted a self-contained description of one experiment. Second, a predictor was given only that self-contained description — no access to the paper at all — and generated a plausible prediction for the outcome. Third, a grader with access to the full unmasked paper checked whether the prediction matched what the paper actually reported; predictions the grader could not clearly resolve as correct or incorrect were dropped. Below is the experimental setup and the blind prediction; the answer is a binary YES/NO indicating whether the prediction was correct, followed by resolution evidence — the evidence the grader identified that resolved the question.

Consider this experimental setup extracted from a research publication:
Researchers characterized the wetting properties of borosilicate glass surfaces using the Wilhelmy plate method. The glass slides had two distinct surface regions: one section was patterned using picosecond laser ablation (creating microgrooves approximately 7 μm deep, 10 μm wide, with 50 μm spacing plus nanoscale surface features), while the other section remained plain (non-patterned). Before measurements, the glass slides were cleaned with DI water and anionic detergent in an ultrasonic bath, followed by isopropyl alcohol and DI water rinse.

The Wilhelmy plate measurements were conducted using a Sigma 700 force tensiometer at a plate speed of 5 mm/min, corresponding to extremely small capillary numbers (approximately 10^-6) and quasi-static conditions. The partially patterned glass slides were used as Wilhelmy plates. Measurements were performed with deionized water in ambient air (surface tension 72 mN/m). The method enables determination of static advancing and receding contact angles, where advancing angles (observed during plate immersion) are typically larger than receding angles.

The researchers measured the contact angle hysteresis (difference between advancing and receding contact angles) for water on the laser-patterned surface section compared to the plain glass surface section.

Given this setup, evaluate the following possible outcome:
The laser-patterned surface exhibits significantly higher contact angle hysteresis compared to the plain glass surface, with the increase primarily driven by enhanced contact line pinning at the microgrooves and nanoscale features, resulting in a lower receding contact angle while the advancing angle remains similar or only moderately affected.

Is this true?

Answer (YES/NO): NO